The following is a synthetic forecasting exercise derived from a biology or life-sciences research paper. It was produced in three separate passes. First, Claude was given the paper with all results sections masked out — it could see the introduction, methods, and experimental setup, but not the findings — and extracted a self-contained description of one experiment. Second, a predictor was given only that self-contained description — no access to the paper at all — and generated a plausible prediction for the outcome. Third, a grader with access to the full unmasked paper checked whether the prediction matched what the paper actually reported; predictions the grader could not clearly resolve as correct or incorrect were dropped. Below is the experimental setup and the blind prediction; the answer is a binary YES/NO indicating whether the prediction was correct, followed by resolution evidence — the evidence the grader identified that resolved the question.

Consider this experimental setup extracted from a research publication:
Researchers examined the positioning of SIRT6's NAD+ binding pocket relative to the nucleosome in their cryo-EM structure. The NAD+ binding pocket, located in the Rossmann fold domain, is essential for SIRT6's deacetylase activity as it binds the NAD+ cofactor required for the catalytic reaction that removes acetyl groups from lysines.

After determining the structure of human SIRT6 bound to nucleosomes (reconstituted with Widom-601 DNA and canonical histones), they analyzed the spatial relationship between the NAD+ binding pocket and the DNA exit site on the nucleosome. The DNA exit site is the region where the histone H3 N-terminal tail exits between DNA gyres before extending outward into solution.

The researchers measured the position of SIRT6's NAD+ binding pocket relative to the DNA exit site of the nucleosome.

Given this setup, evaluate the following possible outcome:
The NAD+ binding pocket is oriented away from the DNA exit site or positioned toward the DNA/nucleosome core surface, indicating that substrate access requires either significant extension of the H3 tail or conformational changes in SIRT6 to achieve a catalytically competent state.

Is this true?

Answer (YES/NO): NO